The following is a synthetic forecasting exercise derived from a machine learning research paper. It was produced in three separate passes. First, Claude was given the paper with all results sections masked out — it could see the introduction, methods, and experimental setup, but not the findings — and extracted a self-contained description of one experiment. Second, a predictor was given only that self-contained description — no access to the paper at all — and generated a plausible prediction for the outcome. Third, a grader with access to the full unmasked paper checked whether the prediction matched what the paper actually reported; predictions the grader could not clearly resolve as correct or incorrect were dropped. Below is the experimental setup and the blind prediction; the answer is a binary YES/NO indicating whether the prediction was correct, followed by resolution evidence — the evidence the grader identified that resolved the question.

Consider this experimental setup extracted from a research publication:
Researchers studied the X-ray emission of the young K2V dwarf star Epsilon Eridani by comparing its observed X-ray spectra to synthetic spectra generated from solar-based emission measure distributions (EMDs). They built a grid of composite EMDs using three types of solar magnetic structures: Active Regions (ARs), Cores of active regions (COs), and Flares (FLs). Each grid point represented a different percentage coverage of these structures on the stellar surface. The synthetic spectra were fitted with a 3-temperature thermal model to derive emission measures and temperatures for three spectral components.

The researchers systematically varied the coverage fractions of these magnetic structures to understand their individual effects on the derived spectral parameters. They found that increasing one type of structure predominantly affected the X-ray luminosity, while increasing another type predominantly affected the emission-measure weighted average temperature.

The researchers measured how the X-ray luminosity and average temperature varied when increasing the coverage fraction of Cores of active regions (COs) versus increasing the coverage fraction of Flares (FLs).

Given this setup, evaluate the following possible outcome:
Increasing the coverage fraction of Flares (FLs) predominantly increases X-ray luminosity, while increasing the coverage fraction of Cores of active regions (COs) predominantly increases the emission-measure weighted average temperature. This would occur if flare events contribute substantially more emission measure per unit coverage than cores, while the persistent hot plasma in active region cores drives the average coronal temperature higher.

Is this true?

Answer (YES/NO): NO